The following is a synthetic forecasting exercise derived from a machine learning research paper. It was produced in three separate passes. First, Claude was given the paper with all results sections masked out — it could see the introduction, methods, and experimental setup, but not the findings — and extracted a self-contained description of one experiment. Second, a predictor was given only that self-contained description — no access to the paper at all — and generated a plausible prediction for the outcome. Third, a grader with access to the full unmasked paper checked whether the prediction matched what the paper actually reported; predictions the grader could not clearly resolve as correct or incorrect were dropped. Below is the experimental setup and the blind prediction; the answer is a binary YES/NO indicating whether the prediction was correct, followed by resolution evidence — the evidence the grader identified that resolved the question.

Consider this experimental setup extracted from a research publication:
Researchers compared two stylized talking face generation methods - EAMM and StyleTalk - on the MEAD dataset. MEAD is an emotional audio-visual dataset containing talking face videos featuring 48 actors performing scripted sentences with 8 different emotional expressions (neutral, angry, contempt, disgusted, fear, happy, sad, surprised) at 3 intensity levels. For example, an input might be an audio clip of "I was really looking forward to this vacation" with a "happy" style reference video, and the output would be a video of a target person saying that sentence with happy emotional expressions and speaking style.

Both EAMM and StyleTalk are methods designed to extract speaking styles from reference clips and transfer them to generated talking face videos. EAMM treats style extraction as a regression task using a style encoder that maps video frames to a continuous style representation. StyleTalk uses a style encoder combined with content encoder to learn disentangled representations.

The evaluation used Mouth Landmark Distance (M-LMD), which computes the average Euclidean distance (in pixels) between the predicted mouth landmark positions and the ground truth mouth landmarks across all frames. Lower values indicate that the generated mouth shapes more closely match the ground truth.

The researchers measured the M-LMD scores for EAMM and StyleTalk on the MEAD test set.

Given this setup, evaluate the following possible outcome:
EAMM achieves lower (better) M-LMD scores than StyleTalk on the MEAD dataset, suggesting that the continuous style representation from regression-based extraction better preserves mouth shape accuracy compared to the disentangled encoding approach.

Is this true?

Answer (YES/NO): NO